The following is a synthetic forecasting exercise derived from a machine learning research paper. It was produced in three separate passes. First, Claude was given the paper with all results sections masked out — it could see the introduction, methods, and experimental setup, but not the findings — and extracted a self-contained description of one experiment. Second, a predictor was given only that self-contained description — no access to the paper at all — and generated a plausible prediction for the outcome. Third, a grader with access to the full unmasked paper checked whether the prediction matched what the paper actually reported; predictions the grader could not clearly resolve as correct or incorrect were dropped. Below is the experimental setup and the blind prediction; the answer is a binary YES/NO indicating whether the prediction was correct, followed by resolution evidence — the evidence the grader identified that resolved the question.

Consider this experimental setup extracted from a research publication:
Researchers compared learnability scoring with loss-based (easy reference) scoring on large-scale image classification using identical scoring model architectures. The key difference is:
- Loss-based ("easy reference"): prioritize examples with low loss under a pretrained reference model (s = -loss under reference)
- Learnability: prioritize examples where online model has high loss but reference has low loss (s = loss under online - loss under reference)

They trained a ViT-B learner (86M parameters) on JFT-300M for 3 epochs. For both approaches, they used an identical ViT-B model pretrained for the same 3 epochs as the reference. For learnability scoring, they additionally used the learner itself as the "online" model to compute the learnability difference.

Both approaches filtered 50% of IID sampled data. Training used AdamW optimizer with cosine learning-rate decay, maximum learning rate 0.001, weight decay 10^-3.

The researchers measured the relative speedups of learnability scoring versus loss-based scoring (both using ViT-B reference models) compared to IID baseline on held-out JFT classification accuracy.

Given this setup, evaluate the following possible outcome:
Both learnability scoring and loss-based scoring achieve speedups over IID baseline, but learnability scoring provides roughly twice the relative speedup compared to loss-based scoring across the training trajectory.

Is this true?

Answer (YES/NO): NO